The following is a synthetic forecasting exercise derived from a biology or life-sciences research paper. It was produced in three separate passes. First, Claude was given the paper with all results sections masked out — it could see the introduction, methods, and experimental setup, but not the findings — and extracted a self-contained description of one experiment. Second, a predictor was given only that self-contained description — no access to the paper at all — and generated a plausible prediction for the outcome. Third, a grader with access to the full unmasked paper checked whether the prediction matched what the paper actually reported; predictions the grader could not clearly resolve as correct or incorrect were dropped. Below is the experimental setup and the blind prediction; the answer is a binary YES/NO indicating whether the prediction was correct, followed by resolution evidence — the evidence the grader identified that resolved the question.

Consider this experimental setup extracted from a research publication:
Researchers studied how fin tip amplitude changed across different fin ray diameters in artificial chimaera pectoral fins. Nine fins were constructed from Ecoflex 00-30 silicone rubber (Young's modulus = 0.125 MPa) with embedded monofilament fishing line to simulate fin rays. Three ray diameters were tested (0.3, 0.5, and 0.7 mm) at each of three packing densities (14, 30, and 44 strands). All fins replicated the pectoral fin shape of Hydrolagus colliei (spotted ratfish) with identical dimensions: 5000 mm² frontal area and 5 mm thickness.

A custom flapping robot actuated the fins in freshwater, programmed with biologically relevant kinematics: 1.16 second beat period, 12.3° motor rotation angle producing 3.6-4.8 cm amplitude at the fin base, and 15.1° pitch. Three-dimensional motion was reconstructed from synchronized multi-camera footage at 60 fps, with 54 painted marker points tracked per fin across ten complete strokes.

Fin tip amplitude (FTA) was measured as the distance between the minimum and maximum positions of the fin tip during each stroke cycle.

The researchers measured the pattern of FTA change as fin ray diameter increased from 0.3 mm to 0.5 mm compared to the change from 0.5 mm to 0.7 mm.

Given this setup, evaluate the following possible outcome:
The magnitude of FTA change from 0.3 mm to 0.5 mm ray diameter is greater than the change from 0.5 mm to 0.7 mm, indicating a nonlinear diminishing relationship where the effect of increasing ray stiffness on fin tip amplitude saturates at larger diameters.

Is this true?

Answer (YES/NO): YES